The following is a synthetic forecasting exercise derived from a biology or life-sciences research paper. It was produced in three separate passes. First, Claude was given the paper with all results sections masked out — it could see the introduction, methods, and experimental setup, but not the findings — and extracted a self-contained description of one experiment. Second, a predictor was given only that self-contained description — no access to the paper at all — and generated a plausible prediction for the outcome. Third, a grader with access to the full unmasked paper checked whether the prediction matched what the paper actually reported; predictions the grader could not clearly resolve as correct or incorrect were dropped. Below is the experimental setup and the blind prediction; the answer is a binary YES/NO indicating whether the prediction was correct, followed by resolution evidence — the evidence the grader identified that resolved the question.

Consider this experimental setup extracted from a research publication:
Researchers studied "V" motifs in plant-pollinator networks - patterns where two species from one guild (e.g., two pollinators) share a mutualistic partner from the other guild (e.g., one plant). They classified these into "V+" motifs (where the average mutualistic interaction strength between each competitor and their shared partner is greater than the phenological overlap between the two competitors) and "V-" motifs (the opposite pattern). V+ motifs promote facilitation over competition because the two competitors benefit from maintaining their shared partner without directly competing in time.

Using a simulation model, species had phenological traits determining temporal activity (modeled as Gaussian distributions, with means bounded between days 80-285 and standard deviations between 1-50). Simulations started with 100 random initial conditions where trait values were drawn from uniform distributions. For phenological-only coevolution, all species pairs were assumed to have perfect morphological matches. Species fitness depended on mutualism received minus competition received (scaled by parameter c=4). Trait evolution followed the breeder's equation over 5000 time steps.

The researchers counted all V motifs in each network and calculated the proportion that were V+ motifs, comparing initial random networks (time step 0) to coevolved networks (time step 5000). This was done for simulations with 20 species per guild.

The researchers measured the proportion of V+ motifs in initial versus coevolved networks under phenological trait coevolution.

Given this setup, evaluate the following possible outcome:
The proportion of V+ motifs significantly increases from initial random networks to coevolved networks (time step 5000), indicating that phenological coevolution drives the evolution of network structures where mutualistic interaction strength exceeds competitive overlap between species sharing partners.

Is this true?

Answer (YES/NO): YES